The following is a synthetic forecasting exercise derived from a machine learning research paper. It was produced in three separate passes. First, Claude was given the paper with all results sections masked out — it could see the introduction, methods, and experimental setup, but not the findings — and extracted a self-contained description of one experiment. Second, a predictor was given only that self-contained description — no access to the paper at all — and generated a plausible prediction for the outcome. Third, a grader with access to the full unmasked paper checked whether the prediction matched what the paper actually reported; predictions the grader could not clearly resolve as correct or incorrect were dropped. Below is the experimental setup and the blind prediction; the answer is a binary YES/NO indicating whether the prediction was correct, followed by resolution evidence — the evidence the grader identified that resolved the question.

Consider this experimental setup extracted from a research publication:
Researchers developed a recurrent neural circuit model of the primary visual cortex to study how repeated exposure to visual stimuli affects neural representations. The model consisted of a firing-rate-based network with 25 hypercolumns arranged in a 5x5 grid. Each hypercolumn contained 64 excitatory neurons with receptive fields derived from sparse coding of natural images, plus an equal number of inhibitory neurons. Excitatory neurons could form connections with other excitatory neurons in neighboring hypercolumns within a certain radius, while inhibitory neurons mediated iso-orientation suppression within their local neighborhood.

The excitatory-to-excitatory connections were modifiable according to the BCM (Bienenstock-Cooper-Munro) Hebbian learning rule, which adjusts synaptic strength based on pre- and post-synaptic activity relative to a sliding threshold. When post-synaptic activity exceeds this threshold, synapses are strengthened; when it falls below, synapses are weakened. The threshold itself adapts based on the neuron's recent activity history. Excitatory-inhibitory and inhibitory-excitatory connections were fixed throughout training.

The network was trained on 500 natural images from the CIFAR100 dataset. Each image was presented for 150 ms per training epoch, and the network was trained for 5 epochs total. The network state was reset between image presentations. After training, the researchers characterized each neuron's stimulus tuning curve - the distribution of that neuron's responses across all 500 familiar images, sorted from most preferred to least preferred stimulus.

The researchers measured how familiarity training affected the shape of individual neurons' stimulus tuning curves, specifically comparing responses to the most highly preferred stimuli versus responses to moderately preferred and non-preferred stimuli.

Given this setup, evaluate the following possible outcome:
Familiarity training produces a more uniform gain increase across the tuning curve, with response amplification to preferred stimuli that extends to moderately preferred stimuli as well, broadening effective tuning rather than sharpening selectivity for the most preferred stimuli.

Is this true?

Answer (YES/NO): NO